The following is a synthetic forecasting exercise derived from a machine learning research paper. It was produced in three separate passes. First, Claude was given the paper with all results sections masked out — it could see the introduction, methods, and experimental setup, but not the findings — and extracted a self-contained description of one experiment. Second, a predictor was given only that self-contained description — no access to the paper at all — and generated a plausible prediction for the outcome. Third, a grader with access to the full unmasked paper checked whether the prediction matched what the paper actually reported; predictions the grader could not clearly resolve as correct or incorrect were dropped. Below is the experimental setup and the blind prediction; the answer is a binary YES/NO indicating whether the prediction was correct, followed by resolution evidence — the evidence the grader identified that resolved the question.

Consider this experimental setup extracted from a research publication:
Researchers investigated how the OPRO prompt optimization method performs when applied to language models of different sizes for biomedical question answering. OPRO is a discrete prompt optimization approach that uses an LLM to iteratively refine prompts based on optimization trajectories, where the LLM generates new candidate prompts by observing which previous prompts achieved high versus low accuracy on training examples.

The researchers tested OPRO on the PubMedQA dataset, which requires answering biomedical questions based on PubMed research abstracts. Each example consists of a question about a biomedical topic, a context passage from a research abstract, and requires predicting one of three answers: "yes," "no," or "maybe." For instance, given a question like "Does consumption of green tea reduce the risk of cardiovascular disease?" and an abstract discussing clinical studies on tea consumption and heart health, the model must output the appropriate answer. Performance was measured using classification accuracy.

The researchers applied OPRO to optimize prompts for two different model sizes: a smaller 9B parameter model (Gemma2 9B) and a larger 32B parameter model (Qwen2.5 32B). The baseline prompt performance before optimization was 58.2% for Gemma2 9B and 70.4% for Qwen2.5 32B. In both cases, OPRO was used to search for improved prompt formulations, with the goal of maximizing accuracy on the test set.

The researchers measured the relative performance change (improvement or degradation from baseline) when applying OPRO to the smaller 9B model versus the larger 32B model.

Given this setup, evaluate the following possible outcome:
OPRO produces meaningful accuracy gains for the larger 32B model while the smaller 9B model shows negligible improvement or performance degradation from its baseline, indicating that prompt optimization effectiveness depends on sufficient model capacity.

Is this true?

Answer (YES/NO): NO